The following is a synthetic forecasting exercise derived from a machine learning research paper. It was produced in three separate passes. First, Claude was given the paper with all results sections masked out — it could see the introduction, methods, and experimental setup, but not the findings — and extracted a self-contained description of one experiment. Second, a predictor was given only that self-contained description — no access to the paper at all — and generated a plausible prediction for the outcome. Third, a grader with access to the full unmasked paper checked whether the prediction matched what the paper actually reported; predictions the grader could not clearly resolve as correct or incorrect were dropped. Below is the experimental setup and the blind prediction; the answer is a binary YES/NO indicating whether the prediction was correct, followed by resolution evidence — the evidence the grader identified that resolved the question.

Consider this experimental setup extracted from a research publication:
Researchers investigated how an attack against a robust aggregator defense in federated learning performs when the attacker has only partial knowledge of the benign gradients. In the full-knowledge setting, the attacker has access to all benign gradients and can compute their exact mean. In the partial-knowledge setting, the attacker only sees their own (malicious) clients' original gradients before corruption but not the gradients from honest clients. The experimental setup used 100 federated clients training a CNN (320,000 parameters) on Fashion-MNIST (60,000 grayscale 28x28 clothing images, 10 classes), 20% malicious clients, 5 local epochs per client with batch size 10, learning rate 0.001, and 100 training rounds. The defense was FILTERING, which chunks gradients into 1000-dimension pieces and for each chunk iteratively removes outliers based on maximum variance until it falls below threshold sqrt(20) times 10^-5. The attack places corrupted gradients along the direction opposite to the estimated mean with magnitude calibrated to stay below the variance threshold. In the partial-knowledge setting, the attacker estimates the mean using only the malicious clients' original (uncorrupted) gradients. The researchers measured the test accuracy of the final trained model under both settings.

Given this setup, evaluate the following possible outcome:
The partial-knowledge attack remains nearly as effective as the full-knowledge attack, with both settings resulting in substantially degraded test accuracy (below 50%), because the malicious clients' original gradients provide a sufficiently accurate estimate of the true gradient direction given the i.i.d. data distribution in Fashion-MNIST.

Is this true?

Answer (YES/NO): YES